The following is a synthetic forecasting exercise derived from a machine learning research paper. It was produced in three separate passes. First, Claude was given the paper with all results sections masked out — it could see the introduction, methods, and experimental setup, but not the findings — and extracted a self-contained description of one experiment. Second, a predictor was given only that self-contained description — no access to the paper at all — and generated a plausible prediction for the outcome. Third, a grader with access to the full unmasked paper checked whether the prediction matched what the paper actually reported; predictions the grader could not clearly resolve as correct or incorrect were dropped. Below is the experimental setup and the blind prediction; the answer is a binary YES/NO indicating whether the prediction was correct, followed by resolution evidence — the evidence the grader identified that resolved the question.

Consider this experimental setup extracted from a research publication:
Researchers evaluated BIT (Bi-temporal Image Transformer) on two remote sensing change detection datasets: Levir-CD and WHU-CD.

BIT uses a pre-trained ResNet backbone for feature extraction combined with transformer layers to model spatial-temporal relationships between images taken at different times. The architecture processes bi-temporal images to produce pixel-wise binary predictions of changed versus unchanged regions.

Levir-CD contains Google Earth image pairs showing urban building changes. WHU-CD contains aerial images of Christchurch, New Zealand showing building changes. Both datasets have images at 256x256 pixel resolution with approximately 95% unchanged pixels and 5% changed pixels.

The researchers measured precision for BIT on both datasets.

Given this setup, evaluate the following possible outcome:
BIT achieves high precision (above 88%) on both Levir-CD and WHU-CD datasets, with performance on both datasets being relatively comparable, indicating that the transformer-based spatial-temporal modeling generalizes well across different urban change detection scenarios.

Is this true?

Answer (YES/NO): NO